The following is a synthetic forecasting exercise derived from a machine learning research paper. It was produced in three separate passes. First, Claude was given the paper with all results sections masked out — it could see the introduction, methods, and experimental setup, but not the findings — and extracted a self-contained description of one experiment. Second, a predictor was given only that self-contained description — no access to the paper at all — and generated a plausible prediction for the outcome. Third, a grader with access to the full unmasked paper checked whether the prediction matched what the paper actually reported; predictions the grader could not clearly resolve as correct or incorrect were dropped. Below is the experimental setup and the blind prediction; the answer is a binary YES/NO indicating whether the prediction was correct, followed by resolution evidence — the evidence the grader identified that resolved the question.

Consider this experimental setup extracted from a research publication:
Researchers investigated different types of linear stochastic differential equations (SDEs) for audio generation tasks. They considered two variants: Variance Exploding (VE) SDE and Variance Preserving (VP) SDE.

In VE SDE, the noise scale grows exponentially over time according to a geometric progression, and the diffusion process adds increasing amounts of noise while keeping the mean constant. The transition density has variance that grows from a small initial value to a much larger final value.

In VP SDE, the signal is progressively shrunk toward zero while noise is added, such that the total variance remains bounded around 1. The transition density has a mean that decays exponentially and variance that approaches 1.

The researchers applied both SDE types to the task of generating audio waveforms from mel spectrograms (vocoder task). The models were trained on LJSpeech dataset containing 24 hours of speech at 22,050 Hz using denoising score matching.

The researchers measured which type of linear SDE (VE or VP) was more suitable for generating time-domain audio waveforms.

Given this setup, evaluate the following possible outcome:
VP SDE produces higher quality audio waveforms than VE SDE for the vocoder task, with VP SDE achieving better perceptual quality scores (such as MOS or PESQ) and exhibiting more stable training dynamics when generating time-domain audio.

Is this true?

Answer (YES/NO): NO